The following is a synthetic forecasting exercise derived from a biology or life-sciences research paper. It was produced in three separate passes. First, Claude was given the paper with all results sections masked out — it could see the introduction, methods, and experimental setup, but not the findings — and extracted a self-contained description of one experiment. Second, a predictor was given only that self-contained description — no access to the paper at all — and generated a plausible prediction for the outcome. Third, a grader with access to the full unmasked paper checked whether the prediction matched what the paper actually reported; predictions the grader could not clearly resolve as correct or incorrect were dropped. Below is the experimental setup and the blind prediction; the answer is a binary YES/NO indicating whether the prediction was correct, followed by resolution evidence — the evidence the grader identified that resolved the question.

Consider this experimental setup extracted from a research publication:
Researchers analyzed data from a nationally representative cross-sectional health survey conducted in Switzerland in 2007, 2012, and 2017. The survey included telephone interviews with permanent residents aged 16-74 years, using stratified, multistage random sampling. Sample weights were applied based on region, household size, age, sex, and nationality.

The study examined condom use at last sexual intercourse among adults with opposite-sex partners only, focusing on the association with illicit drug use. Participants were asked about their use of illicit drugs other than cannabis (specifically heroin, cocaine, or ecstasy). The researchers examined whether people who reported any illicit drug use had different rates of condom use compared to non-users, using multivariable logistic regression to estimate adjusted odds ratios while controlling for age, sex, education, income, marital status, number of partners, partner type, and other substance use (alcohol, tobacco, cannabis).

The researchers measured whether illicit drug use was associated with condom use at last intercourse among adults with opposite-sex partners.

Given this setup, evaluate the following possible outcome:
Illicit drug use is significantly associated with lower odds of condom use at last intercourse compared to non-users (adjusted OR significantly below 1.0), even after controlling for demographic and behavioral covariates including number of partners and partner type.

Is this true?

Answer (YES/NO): NO